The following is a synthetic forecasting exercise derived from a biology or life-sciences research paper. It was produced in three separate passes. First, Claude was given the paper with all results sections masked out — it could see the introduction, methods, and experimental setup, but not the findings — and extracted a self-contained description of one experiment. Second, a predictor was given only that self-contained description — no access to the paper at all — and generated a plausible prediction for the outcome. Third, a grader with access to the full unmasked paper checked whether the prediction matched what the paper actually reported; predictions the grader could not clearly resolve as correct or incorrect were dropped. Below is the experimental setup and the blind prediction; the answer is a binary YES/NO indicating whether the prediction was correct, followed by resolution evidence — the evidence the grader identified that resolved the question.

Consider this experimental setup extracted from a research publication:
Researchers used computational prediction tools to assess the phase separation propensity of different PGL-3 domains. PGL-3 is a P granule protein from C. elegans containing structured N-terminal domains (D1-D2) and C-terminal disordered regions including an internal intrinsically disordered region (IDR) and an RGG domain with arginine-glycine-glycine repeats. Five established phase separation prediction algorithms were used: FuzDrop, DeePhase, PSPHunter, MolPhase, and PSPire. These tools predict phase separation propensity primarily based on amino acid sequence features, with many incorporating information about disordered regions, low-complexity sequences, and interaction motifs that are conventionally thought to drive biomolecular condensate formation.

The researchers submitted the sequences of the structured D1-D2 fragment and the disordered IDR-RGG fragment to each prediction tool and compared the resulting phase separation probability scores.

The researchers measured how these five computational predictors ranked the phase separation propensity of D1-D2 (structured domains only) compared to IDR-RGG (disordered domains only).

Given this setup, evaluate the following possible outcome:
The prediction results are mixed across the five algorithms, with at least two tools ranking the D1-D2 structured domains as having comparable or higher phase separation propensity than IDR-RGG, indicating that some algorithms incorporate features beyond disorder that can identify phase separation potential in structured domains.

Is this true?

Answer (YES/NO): NO